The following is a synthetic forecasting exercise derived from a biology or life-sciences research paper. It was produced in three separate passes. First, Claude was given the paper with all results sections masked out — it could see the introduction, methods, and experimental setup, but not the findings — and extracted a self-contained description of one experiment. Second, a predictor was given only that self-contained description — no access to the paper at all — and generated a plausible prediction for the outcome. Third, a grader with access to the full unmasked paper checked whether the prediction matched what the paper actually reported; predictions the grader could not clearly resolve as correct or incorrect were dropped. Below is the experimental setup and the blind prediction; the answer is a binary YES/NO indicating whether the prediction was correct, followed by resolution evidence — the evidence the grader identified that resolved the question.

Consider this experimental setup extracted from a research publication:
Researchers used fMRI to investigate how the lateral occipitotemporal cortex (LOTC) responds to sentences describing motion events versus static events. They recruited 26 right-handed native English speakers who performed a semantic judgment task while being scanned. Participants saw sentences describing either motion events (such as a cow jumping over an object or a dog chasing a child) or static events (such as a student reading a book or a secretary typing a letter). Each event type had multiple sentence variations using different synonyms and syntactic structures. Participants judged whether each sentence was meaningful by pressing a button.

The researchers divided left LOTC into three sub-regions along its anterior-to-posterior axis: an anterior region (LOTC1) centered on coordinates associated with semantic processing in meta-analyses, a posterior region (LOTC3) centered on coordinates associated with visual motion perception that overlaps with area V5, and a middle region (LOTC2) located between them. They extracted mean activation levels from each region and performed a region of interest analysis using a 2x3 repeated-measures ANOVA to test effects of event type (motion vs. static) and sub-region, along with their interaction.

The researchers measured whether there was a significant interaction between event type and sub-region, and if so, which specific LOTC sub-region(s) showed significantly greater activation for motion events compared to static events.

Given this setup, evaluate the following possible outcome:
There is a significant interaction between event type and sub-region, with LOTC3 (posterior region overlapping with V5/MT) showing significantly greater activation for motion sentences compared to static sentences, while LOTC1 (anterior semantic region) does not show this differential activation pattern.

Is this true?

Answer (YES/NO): NO